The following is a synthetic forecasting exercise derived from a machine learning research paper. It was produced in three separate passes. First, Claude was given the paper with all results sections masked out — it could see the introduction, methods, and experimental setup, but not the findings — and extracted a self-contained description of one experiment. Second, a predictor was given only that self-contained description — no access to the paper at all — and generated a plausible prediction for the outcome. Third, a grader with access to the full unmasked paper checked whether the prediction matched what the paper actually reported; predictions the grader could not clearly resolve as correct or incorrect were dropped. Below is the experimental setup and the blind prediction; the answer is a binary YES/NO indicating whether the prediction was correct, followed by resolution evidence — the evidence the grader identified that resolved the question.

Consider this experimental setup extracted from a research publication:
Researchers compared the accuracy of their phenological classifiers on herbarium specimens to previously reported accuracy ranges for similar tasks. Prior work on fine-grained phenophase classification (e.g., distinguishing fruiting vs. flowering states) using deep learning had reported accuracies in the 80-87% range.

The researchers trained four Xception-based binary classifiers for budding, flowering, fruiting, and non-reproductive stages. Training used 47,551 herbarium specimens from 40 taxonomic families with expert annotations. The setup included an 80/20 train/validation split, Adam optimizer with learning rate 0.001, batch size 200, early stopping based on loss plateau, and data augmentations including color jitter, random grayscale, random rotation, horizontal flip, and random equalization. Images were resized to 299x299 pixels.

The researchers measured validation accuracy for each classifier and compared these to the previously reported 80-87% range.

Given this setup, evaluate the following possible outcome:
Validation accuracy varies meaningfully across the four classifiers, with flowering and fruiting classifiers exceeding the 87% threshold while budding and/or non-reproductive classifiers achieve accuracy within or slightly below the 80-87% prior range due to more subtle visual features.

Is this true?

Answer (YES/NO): NO